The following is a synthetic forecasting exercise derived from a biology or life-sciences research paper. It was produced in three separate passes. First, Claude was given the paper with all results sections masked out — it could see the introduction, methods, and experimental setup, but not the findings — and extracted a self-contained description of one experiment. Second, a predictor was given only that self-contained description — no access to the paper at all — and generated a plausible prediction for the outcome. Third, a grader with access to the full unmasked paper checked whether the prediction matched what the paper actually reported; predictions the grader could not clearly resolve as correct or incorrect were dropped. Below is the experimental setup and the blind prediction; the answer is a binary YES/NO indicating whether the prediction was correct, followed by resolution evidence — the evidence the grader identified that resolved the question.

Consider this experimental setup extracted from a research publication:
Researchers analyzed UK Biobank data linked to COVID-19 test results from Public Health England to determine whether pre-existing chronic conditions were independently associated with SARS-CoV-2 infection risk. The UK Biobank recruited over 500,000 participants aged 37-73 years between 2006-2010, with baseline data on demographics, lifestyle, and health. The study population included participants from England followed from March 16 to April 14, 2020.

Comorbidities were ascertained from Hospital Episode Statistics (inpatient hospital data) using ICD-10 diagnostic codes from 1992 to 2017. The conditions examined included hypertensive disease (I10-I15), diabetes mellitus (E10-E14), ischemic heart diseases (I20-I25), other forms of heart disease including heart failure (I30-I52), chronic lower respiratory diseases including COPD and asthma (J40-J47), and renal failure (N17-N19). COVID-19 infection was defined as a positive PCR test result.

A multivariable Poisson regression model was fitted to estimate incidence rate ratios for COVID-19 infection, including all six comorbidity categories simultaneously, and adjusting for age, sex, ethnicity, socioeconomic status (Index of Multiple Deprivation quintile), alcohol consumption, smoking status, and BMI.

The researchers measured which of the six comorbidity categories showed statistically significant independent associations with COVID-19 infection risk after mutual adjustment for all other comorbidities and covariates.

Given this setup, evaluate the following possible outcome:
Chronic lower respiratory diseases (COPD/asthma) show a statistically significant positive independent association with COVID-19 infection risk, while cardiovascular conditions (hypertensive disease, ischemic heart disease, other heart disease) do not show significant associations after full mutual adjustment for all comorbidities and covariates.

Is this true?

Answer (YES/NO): NO